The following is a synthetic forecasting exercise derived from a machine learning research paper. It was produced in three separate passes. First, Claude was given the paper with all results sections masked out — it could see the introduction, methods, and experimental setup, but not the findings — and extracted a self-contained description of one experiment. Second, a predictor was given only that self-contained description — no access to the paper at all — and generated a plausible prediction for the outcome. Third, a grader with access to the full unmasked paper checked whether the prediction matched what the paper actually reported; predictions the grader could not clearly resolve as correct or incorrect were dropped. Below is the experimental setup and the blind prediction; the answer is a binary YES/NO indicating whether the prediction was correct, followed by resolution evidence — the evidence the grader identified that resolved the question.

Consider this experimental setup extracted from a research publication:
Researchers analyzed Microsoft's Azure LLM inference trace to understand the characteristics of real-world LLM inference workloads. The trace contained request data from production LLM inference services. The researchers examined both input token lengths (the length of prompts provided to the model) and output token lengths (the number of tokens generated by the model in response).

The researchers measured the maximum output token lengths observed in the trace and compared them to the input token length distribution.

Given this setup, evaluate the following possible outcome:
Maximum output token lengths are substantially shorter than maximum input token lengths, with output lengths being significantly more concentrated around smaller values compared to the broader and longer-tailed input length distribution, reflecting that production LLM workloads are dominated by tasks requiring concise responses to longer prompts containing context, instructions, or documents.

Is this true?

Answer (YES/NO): YES